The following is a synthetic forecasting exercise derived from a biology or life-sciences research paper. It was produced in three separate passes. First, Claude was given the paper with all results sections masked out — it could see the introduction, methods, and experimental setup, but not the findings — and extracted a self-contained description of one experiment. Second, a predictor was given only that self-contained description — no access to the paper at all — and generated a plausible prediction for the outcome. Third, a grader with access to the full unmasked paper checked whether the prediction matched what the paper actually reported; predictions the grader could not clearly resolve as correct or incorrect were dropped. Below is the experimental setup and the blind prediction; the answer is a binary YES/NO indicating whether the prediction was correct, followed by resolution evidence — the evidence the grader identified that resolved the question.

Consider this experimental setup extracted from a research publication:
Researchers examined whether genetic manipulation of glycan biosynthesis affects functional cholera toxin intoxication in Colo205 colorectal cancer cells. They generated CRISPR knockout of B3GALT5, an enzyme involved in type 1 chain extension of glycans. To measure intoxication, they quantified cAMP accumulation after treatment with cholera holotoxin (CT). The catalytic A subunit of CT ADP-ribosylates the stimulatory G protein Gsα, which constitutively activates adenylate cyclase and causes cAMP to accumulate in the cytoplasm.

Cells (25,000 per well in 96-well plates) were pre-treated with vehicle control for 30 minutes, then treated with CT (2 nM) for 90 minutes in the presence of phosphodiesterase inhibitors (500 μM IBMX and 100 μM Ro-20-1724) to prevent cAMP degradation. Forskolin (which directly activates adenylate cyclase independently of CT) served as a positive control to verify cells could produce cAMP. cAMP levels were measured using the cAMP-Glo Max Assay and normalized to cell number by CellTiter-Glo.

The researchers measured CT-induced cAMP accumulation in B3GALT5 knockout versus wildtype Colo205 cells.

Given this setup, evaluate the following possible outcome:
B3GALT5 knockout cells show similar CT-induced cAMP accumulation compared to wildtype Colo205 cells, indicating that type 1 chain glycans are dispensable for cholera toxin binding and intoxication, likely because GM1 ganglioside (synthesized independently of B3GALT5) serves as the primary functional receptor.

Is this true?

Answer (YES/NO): NO